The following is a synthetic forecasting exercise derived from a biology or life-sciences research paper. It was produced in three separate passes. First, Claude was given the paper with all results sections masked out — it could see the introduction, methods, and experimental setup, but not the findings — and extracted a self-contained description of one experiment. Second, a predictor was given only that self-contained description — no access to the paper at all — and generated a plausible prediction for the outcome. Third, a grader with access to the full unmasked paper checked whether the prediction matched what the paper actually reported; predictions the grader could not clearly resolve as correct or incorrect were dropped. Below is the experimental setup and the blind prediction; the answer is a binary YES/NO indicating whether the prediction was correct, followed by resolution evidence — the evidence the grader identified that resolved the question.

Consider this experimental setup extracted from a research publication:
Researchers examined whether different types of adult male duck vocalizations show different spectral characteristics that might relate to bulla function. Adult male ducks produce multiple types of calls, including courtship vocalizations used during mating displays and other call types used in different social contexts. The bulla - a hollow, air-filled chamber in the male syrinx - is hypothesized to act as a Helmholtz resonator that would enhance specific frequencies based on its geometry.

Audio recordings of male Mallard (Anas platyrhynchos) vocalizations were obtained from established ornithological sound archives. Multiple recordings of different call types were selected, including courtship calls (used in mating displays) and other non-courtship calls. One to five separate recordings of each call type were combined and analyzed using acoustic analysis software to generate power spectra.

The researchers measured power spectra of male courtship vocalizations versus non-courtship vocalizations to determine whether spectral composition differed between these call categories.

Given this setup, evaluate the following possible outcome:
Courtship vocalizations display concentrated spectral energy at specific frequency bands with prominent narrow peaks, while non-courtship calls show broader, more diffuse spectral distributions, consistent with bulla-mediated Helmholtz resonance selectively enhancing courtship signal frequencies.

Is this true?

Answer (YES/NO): NO